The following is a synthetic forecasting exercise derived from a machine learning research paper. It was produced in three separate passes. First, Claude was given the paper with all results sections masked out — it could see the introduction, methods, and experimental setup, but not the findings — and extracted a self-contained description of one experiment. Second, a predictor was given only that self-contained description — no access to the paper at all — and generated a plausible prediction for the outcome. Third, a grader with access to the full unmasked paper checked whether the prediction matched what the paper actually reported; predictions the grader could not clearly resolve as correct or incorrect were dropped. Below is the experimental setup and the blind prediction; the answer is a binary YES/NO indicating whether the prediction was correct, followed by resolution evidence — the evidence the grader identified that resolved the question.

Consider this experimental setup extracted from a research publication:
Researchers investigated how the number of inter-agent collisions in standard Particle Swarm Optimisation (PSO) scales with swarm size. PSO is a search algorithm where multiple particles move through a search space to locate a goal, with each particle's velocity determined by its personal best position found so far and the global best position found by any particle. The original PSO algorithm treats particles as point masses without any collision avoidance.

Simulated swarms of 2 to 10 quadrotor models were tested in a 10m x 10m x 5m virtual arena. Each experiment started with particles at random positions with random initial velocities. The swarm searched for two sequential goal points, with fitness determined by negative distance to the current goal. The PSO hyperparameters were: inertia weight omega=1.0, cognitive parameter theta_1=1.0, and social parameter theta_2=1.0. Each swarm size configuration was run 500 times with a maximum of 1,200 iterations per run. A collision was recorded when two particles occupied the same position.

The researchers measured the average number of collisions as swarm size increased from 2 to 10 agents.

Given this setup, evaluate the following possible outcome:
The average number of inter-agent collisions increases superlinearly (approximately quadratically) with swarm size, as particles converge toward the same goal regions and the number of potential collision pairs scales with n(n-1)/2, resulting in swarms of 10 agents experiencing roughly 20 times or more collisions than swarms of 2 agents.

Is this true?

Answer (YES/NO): NO